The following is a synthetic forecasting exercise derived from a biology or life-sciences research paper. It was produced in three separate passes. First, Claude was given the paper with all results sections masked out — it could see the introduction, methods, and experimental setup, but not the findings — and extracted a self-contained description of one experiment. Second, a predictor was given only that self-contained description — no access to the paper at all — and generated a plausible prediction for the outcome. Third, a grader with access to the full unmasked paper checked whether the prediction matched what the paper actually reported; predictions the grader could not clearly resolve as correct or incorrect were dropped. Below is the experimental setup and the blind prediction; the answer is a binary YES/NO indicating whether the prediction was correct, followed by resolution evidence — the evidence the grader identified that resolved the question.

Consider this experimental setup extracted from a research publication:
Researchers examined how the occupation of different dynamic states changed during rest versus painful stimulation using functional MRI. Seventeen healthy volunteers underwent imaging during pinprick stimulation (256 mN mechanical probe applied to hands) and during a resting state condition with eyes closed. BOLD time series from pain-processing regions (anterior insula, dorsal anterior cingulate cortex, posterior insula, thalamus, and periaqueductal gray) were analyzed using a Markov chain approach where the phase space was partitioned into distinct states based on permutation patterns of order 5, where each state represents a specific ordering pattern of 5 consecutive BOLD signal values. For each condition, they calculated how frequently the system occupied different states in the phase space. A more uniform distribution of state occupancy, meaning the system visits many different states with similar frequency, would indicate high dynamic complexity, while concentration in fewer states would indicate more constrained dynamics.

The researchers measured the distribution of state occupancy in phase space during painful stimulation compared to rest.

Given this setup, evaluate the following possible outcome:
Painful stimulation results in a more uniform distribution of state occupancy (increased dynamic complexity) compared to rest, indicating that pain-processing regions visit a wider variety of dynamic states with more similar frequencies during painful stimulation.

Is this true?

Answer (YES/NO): NO